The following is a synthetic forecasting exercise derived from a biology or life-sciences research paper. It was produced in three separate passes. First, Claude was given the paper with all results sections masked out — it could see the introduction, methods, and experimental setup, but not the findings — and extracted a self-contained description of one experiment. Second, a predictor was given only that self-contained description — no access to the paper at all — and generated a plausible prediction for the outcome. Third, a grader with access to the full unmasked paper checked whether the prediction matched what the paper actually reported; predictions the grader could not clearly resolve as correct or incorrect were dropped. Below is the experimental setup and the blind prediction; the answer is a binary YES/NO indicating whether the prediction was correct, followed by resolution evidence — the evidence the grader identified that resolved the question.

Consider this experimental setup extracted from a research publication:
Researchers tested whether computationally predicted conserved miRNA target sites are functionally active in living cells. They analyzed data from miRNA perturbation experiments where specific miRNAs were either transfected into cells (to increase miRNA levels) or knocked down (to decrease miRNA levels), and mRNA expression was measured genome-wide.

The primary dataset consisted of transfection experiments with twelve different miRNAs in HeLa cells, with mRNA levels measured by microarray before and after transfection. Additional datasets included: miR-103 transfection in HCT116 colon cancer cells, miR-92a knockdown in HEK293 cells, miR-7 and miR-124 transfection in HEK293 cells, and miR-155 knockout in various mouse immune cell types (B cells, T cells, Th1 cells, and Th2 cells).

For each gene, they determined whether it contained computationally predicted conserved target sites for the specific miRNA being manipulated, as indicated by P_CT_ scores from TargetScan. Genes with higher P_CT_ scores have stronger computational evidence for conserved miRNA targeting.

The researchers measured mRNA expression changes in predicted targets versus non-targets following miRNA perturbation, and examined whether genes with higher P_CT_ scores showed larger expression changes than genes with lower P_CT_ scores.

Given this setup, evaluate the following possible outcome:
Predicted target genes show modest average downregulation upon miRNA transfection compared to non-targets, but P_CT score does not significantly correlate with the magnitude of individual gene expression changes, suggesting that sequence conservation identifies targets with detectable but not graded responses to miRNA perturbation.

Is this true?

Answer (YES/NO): NO